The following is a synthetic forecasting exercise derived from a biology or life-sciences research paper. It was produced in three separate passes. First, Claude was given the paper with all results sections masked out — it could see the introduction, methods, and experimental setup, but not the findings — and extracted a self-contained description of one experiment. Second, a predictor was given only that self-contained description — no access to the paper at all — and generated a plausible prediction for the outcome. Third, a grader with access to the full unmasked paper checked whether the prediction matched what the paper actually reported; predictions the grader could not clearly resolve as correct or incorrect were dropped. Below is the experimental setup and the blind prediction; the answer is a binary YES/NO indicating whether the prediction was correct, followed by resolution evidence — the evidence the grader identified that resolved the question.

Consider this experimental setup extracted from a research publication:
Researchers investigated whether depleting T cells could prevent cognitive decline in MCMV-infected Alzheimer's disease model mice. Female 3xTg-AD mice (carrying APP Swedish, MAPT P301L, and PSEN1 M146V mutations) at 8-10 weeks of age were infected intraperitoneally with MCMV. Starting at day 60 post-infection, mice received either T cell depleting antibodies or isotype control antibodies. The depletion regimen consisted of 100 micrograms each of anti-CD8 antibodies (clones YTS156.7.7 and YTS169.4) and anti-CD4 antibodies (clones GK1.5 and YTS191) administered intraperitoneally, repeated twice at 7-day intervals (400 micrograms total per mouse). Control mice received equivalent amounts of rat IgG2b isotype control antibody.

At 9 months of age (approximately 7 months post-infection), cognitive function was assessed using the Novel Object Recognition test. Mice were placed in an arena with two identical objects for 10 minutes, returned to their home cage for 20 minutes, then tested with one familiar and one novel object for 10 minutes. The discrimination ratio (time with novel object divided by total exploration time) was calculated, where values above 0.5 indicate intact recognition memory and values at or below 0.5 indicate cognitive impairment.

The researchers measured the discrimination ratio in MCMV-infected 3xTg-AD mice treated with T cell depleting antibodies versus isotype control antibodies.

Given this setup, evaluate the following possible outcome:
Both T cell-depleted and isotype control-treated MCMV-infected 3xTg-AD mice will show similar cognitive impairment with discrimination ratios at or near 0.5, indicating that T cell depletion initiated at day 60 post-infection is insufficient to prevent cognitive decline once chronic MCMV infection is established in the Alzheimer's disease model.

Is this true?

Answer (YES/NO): NO